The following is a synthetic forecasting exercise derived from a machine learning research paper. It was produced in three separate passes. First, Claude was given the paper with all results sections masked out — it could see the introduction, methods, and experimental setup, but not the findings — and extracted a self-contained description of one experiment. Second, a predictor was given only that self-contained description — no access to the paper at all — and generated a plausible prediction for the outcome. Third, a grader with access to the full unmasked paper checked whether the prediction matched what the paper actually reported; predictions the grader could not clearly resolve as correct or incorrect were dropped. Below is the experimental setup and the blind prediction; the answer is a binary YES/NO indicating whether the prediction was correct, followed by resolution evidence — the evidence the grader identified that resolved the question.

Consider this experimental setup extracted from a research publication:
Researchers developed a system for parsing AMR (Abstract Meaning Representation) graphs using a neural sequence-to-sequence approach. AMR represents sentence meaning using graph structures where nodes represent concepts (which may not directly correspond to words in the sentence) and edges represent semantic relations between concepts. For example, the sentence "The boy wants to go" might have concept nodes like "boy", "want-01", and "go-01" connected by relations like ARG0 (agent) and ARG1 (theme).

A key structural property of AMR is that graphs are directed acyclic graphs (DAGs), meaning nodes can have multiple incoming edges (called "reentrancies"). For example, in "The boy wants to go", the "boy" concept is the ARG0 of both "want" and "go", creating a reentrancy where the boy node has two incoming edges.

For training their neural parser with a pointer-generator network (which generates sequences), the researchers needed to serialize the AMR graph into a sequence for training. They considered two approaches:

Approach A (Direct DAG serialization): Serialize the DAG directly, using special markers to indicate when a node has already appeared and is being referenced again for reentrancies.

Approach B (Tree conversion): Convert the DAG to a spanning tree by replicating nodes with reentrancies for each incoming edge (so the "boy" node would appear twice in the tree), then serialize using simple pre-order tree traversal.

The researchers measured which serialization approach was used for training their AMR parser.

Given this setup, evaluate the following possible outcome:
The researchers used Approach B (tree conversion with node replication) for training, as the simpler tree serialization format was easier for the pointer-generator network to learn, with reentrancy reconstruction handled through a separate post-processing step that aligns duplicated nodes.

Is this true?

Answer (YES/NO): YES